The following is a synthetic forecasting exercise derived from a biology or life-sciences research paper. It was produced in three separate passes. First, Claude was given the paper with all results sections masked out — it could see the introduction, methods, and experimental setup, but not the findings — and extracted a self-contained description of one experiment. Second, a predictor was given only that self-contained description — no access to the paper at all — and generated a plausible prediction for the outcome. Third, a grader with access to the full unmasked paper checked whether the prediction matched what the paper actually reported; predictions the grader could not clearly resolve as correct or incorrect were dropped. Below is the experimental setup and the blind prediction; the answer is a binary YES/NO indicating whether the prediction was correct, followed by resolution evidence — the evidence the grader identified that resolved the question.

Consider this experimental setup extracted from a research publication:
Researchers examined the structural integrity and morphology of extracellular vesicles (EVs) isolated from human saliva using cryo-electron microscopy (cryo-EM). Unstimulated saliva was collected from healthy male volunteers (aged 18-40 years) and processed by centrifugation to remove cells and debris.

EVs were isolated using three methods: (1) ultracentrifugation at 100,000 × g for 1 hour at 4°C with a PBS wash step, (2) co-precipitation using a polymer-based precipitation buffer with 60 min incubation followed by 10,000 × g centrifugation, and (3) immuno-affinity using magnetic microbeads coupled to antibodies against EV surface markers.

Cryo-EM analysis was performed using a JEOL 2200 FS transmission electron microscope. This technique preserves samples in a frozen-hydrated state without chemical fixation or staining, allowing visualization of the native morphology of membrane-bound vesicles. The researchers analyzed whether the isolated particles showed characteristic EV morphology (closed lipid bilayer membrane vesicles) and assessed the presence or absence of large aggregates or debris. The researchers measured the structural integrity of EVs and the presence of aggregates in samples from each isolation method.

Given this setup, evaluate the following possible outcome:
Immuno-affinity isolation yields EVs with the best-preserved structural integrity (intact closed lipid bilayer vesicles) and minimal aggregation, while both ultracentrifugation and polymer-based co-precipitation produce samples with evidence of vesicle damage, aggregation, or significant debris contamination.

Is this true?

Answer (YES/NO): NO